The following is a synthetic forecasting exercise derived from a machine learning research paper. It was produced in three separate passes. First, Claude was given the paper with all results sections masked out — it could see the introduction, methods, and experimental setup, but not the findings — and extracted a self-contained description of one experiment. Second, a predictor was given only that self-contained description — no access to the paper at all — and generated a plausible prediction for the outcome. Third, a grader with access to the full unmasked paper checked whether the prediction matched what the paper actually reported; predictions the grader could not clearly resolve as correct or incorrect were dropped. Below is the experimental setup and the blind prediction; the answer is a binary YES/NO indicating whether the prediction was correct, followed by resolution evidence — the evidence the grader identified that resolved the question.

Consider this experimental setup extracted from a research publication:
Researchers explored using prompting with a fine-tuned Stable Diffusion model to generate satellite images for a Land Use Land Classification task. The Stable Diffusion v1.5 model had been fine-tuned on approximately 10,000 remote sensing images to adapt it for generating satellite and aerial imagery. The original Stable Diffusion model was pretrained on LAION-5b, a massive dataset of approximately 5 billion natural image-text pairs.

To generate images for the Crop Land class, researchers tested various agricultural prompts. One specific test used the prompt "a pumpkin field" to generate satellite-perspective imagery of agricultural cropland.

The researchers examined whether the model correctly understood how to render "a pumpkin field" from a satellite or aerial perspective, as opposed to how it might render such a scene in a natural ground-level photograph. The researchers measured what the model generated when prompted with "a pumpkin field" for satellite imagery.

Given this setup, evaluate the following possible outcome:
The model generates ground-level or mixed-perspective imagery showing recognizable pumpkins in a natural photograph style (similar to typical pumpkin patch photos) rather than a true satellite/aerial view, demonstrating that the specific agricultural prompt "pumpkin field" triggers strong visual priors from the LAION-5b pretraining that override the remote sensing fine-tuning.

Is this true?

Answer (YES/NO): YES